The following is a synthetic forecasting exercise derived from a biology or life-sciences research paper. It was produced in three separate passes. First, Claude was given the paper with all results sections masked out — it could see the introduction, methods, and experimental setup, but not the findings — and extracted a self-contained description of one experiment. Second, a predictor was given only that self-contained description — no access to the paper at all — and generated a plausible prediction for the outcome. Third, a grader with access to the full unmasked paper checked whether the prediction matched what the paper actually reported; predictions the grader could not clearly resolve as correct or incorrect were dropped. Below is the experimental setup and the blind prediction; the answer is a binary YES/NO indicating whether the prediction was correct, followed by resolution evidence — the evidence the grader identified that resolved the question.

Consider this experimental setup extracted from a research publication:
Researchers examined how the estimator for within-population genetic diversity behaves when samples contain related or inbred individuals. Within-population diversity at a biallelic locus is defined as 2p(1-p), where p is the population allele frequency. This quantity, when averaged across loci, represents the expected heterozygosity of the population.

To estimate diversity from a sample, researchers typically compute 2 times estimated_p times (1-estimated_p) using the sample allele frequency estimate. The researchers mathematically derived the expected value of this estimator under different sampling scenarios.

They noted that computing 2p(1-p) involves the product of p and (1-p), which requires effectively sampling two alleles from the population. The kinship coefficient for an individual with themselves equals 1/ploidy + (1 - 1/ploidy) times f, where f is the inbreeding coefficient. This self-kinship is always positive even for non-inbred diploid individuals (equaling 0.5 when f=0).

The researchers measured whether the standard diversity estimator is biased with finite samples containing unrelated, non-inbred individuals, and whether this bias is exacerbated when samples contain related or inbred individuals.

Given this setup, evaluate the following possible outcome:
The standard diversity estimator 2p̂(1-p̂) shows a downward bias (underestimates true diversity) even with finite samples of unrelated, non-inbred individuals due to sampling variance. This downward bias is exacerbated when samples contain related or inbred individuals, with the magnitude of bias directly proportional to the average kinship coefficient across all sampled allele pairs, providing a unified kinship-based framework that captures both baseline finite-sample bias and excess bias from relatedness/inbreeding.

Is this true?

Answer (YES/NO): YES